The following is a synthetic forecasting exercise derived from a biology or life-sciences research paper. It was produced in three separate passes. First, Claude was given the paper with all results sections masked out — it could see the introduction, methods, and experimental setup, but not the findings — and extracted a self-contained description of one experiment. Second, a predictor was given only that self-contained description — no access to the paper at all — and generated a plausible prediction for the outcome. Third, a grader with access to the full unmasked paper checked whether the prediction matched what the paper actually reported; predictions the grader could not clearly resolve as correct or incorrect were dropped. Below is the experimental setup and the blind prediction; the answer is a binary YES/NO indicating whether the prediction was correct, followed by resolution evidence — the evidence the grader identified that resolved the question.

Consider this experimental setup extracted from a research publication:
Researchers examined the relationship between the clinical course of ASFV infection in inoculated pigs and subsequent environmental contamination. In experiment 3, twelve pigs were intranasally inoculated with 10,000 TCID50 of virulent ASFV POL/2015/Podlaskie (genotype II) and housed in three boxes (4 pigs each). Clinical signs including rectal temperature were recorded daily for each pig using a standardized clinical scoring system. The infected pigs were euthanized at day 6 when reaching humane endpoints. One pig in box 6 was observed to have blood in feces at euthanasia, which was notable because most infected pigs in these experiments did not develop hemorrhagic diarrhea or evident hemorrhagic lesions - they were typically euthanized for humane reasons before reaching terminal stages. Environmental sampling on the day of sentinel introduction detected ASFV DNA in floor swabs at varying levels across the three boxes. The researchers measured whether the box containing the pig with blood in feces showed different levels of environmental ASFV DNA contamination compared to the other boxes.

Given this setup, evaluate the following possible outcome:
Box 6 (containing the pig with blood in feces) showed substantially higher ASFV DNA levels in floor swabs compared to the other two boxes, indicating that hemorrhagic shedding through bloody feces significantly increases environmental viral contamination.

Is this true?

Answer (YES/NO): NO